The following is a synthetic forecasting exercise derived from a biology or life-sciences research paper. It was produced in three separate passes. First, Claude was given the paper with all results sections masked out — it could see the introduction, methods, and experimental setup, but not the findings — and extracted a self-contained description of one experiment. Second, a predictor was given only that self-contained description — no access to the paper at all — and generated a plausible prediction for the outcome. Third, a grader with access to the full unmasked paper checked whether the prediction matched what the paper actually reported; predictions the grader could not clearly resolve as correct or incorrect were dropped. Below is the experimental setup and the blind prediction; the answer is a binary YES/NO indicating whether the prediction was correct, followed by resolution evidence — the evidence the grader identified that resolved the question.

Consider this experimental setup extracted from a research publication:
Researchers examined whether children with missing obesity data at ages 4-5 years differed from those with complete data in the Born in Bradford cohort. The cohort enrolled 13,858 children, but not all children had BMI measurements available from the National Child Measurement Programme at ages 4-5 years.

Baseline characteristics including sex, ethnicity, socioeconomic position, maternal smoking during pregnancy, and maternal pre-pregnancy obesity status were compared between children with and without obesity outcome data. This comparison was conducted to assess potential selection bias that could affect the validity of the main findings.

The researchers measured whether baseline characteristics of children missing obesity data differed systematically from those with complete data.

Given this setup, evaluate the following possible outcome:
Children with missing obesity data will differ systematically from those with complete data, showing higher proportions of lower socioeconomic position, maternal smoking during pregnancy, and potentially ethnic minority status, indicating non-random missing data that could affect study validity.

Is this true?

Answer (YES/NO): NO